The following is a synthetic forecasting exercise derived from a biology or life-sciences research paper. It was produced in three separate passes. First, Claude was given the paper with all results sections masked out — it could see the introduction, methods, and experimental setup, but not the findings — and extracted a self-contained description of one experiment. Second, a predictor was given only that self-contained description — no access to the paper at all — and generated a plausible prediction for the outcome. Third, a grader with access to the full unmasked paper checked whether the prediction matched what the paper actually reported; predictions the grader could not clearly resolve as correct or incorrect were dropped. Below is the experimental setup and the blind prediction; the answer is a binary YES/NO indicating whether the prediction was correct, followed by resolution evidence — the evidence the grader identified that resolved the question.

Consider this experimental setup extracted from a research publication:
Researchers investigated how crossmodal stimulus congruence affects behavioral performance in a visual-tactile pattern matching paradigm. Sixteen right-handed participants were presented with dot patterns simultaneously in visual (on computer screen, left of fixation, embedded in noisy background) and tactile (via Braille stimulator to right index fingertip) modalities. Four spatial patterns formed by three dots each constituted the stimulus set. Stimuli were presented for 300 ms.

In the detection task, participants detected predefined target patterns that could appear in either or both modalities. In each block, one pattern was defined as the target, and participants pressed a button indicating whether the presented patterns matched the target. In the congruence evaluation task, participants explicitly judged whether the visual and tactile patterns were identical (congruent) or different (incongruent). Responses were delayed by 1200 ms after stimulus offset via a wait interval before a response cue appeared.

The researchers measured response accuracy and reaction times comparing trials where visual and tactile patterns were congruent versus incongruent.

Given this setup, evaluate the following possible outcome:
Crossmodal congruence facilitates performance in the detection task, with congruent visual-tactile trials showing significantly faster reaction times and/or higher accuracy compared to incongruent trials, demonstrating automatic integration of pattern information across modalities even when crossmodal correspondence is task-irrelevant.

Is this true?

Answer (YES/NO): YES